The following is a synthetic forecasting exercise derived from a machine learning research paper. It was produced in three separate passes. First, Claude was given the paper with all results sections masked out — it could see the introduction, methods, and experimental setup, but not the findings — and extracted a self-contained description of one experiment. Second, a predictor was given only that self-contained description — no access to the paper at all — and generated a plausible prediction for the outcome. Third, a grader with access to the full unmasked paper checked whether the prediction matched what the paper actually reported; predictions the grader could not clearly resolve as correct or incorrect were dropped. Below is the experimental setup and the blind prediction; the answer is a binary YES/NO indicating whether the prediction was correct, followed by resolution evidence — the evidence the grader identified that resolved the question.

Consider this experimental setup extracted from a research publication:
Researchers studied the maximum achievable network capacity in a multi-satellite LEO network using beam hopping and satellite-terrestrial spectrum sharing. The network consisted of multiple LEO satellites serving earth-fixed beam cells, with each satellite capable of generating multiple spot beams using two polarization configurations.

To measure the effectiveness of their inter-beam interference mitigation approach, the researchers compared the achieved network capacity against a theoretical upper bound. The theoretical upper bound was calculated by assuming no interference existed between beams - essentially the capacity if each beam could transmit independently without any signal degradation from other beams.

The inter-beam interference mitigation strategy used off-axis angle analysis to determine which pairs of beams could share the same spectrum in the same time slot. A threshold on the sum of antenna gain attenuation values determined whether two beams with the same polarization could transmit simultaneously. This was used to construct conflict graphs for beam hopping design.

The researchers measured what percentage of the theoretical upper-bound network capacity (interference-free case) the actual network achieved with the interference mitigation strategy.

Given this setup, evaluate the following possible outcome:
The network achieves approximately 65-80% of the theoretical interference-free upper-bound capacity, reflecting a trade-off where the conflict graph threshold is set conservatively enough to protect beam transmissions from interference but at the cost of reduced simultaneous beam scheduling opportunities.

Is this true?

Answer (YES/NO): NO